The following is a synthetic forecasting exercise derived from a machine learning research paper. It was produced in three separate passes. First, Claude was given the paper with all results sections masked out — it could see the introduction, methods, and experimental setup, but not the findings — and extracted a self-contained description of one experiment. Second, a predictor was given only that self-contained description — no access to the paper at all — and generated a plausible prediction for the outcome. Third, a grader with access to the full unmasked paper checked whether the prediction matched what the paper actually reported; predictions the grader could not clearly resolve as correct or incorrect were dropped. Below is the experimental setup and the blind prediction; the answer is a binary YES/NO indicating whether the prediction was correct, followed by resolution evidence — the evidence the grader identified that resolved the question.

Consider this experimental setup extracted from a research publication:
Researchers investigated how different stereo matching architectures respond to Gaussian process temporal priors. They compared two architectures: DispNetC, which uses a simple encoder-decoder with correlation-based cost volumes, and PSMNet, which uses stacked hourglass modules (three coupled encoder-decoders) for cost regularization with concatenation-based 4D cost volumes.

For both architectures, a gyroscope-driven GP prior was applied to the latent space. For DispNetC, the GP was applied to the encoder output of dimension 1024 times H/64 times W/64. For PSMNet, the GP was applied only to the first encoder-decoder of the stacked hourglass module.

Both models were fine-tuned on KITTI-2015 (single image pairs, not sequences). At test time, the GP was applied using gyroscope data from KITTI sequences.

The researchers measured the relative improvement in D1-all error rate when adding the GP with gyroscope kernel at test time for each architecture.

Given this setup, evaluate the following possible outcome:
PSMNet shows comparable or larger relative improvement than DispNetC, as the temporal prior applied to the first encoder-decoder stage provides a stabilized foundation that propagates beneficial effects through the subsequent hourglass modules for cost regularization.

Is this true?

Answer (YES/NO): NO